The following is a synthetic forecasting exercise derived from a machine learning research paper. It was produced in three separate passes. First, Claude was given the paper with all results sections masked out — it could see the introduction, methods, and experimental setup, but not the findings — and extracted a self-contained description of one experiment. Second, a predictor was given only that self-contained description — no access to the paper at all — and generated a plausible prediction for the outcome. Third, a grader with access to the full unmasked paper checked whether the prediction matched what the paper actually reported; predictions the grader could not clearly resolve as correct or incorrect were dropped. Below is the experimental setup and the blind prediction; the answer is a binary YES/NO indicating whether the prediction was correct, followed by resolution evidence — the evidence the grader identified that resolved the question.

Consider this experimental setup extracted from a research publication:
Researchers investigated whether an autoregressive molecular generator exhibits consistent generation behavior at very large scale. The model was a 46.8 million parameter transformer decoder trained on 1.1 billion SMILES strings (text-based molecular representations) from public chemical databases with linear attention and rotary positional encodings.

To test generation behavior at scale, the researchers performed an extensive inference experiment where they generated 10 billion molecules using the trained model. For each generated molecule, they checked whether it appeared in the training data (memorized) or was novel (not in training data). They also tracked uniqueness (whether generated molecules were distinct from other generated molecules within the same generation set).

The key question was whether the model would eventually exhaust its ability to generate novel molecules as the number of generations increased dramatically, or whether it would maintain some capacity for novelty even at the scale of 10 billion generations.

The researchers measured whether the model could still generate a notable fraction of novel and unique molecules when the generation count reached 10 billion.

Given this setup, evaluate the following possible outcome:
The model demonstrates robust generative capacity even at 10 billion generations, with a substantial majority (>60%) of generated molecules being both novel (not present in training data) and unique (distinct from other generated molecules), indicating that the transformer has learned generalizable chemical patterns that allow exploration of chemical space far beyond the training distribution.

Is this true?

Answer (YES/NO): NO